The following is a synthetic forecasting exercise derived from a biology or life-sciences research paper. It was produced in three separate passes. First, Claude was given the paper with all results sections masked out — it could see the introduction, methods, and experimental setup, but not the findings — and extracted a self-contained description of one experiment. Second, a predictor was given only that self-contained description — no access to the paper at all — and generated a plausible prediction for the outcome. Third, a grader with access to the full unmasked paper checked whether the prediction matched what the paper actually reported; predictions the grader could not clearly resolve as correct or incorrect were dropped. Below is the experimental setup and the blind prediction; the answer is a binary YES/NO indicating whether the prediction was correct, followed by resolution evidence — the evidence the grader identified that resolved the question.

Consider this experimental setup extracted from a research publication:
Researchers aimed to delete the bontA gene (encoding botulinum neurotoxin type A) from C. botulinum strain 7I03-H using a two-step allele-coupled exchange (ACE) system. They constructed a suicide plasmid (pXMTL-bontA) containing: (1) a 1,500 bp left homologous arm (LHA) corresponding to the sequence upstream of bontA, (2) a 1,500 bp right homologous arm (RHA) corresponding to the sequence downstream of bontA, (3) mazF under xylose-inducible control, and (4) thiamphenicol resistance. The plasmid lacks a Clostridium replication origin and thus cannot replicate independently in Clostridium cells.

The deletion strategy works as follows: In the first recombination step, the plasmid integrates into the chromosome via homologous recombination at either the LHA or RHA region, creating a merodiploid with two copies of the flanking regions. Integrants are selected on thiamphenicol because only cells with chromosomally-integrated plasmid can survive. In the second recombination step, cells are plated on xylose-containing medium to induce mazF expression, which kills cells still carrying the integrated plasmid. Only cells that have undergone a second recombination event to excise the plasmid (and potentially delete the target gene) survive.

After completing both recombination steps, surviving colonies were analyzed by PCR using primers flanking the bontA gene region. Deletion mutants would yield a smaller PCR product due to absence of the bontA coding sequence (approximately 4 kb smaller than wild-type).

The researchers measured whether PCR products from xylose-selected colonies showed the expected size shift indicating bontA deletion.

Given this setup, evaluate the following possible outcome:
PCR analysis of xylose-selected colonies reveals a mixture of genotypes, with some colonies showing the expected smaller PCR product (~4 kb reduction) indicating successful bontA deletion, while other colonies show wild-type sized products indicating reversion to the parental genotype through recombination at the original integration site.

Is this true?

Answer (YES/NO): YES